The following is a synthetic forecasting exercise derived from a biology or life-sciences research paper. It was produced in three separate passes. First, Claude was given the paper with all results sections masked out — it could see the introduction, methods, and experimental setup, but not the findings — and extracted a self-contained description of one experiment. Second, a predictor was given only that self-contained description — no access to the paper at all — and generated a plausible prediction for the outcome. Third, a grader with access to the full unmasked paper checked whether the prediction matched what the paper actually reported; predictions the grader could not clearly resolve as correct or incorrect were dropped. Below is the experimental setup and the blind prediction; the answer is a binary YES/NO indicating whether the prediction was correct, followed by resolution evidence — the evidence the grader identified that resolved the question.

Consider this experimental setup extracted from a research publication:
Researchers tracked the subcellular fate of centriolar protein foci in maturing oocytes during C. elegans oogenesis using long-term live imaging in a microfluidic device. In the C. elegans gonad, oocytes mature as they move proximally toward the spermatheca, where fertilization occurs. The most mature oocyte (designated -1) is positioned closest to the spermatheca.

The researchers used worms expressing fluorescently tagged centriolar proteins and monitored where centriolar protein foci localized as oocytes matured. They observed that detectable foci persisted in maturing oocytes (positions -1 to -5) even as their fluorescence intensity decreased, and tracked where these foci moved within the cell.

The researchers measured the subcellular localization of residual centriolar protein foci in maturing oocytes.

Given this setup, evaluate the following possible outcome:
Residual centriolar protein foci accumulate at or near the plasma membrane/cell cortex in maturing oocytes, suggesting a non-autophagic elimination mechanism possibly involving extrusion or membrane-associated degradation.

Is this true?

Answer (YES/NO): YES